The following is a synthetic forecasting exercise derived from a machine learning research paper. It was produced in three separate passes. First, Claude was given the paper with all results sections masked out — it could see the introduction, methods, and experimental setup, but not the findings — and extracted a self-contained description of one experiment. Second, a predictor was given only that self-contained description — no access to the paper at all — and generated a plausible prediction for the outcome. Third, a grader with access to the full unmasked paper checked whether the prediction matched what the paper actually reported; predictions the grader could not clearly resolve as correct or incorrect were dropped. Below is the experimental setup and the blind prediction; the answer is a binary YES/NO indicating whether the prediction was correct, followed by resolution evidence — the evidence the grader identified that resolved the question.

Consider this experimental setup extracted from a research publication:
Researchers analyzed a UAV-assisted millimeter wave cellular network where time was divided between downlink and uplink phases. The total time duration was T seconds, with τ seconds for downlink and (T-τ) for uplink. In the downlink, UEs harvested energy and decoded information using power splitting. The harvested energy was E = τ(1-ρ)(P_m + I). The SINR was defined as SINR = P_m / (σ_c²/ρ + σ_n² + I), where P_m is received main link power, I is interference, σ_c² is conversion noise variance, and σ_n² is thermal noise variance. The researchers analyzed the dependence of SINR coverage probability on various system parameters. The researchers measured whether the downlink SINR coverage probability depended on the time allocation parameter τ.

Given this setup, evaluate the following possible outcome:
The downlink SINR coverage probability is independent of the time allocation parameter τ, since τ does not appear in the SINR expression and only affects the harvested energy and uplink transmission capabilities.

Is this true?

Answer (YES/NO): YES